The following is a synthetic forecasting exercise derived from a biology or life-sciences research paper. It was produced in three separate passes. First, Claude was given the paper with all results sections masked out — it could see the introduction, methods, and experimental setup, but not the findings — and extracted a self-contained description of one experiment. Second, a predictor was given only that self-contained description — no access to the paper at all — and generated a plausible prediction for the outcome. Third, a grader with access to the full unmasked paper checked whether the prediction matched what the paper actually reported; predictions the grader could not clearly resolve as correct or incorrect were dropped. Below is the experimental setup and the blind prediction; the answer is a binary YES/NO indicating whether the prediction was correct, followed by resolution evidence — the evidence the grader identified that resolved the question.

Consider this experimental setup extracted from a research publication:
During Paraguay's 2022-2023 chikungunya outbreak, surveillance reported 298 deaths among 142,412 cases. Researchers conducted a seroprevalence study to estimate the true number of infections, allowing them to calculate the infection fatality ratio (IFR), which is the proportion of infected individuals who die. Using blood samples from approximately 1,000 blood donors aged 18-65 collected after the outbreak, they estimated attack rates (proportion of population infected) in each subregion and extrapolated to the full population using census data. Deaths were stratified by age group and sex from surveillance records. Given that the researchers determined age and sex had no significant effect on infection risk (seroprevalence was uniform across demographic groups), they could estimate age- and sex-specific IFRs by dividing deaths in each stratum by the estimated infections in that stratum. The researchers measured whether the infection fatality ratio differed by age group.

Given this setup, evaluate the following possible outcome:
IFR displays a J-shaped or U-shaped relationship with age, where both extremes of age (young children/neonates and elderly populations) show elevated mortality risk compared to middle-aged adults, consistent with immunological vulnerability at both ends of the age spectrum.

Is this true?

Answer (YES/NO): YES